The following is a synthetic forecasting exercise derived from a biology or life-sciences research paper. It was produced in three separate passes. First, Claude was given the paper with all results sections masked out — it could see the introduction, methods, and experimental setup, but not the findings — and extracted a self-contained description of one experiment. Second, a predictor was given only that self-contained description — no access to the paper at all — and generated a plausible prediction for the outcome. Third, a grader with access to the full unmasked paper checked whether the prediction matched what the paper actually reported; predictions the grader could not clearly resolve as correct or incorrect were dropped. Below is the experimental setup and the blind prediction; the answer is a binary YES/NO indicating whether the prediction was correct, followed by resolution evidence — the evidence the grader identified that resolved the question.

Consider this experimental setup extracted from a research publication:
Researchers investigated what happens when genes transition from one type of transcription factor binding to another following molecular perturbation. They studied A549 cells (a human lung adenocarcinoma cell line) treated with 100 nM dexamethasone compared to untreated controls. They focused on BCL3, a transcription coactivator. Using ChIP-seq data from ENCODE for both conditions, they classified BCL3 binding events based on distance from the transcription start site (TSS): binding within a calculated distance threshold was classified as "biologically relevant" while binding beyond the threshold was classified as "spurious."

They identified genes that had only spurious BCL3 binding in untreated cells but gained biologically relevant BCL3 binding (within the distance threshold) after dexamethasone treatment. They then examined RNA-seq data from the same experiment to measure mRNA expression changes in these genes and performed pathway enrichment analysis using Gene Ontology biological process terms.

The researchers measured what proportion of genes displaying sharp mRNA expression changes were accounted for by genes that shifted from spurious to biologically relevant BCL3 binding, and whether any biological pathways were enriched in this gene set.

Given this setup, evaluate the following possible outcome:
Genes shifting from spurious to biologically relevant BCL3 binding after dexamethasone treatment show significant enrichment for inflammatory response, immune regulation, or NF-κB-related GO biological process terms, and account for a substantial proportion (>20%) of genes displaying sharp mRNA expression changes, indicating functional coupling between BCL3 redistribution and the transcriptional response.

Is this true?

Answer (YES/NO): NO